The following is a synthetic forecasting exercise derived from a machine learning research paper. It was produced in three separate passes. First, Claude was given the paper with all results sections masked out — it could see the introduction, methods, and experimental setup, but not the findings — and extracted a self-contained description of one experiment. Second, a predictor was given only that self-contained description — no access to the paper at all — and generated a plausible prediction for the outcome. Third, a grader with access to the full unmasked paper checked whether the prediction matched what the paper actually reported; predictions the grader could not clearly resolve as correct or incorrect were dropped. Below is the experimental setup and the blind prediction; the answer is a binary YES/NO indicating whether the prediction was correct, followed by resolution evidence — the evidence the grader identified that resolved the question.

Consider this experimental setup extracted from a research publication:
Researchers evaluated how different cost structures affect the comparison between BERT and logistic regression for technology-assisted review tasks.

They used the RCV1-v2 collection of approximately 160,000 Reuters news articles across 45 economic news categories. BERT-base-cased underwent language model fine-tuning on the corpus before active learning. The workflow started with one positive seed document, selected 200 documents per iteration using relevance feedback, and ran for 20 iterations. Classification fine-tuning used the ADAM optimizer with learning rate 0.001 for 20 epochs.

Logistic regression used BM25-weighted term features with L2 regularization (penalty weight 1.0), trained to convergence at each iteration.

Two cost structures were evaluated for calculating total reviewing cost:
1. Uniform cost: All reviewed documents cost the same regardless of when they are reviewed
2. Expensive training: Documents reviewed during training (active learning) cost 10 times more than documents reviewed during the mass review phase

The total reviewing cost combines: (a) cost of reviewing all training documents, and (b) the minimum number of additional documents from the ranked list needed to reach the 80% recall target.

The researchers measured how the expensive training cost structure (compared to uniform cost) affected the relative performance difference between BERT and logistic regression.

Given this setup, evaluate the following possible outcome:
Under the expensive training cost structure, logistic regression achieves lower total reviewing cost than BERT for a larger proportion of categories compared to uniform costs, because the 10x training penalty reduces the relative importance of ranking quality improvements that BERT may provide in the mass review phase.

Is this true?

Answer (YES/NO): NO